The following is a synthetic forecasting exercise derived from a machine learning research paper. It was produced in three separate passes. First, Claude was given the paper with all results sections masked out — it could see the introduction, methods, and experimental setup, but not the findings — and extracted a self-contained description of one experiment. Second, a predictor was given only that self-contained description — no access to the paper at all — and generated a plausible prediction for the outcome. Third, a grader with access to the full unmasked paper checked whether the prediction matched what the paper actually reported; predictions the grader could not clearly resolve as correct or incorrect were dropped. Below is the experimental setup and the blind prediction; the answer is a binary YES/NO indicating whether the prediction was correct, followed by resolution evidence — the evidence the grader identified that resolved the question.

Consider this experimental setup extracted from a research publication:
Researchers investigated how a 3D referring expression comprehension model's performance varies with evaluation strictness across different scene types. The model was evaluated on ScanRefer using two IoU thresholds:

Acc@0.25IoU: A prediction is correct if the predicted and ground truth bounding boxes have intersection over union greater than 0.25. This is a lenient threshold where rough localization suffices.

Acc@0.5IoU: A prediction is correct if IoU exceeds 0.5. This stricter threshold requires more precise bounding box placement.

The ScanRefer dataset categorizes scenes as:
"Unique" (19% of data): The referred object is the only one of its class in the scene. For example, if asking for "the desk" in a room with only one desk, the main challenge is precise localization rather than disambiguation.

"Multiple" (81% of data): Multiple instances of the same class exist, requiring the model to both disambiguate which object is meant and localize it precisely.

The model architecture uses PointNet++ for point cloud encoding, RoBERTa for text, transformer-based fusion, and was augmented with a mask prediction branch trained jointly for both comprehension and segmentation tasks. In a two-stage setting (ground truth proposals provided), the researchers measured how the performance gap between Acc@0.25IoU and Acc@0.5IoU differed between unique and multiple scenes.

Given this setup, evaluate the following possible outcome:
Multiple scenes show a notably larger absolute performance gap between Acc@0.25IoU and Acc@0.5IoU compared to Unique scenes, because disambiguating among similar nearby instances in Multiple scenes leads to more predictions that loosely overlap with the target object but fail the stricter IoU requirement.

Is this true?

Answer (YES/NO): NO